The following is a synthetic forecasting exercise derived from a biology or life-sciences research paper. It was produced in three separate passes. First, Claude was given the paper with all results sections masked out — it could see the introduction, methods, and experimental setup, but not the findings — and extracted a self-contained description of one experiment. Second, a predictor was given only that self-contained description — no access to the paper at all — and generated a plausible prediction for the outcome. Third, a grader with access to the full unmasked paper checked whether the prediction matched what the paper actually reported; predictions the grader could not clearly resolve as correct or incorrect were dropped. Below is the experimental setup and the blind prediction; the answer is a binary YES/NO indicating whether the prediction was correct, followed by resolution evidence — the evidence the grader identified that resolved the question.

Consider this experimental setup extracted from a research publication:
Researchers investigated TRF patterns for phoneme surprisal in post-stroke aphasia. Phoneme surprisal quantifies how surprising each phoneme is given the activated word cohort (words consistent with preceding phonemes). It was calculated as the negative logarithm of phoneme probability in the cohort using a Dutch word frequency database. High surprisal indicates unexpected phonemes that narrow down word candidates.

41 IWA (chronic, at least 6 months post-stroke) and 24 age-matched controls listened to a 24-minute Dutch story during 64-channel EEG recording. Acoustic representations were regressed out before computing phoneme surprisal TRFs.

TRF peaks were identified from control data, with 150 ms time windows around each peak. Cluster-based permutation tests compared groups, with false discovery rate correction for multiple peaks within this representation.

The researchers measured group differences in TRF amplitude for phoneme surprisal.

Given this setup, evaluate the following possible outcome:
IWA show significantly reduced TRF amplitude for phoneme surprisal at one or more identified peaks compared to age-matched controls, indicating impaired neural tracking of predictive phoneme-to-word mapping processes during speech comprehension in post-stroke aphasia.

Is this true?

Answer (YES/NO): NO